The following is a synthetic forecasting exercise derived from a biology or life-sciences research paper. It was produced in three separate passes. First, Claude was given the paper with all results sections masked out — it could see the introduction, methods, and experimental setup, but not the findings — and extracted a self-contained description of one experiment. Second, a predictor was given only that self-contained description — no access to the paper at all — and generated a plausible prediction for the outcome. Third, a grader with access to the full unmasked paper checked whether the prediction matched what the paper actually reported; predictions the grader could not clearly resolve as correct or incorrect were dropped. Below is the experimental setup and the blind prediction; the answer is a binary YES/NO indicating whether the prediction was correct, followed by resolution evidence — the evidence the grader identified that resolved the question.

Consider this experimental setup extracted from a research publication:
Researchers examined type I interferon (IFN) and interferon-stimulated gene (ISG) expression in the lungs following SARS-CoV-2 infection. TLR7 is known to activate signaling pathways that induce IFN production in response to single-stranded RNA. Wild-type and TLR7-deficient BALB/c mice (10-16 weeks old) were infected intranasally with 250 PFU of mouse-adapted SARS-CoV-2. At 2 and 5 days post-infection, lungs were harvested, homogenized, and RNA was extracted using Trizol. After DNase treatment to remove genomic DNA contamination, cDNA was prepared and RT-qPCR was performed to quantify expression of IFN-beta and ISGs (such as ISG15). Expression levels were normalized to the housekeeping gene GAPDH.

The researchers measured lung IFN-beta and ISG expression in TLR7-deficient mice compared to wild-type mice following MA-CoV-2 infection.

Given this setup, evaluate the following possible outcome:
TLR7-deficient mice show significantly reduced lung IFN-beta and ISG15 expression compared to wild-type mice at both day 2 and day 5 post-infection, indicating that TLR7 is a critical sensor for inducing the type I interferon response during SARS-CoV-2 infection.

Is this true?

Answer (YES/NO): YES